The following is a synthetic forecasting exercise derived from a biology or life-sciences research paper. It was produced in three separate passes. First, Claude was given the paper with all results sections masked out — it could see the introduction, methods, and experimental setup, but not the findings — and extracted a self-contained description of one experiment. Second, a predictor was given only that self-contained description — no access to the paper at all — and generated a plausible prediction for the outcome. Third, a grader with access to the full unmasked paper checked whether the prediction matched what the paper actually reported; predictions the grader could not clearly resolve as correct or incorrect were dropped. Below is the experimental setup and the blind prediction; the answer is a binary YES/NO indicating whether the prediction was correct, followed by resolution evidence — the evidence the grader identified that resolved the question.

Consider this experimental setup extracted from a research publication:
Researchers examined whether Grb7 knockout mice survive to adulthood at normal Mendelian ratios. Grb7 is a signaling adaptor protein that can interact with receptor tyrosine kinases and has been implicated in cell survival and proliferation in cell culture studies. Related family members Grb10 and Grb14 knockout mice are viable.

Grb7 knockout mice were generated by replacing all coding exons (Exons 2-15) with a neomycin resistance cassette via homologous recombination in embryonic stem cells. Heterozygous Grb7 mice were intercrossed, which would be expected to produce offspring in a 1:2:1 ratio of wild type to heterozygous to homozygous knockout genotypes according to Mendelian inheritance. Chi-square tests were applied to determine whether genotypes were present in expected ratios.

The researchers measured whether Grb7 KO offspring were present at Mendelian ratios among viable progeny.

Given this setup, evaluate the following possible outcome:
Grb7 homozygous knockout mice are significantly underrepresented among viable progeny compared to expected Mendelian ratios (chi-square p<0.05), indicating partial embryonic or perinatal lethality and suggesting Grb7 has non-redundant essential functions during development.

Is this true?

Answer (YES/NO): NO